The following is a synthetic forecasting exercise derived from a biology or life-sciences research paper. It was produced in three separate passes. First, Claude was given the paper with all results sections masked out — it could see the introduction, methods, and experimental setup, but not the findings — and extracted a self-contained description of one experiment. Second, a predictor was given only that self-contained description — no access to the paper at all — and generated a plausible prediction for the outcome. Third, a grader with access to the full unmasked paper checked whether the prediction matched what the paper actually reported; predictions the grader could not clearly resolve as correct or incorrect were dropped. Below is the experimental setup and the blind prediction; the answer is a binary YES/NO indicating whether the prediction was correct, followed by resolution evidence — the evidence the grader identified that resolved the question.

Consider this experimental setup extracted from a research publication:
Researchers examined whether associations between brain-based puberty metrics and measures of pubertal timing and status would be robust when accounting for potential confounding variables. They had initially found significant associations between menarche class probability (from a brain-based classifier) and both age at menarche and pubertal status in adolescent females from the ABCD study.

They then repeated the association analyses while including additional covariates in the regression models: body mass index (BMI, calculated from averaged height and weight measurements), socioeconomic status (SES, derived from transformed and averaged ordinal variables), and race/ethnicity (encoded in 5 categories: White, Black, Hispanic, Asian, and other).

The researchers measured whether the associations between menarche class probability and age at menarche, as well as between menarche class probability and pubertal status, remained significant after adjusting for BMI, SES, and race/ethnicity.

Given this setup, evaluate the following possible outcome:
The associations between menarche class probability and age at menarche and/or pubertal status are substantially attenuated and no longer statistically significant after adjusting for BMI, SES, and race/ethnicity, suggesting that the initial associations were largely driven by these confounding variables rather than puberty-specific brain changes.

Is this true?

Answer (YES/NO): YES